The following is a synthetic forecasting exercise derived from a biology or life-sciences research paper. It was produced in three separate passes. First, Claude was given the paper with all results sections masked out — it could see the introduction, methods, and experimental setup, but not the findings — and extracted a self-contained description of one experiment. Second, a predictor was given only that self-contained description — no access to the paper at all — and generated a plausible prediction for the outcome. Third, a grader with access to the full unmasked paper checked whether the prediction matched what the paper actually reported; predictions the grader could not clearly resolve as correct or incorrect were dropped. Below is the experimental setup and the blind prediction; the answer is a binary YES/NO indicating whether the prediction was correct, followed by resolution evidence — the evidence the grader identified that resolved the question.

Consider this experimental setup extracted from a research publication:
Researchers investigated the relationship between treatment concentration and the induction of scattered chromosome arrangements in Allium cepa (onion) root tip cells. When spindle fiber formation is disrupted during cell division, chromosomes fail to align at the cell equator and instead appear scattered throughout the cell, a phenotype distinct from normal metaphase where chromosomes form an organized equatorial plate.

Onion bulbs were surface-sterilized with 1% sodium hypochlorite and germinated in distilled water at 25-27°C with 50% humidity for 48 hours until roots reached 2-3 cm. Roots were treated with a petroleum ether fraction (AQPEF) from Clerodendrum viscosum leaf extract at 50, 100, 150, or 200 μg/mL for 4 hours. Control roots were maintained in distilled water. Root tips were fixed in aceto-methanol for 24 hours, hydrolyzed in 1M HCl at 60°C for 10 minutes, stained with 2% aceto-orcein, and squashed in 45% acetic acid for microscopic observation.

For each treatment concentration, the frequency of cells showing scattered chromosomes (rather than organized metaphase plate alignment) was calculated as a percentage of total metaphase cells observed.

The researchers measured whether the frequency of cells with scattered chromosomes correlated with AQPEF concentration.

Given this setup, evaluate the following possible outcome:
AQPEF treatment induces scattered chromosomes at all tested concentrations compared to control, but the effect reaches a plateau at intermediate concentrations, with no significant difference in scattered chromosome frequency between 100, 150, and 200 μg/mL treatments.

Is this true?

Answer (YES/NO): NO